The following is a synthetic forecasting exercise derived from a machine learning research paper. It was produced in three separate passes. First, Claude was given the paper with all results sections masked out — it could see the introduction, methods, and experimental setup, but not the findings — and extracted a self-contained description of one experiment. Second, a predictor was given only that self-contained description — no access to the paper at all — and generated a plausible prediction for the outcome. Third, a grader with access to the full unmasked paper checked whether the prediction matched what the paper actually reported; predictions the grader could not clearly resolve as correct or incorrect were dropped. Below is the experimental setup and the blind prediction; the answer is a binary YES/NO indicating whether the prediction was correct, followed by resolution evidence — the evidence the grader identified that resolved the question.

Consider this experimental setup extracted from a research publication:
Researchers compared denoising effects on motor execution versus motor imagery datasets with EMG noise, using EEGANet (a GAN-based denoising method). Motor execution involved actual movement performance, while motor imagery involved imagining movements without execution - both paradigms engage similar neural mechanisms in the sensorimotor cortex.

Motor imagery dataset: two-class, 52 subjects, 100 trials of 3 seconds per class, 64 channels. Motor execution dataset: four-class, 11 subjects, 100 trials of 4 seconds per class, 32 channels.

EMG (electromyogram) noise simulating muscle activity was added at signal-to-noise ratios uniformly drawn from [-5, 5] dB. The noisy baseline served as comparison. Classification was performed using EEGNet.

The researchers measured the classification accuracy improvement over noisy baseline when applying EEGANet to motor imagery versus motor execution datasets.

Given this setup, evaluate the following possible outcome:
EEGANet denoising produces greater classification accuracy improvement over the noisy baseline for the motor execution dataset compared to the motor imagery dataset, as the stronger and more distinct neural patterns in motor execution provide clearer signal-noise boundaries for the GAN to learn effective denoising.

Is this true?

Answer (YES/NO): YES